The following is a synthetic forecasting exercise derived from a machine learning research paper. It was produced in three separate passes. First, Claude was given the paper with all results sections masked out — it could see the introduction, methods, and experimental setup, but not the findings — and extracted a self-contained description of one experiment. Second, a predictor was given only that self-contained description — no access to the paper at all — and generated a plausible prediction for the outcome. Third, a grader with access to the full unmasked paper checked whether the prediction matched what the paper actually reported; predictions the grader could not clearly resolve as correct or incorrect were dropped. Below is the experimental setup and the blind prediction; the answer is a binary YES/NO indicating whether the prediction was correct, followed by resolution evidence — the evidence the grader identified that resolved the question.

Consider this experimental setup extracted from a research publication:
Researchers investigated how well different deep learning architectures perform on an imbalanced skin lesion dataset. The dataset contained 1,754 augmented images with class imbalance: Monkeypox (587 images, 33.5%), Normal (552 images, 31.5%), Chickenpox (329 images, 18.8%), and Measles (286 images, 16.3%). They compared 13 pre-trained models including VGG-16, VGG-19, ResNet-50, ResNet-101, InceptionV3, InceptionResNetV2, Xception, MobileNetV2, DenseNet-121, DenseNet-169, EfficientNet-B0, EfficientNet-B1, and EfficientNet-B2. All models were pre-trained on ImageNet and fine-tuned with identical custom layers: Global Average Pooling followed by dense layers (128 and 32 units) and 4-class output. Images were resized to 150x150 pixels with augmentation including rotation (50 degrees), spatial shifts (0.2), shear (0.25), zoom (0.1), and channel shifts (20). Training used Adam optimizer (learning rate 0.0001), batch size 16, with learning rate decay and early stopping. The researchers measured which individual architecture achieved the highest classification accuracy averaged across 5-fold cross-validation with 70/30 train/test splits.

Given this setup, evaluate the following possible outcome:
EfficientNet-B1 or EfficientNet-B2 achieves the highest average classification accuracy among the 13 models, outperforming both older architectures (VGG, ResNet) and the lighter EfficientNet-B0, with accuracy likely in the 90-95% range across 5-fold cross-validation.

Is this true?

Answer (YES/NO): NO